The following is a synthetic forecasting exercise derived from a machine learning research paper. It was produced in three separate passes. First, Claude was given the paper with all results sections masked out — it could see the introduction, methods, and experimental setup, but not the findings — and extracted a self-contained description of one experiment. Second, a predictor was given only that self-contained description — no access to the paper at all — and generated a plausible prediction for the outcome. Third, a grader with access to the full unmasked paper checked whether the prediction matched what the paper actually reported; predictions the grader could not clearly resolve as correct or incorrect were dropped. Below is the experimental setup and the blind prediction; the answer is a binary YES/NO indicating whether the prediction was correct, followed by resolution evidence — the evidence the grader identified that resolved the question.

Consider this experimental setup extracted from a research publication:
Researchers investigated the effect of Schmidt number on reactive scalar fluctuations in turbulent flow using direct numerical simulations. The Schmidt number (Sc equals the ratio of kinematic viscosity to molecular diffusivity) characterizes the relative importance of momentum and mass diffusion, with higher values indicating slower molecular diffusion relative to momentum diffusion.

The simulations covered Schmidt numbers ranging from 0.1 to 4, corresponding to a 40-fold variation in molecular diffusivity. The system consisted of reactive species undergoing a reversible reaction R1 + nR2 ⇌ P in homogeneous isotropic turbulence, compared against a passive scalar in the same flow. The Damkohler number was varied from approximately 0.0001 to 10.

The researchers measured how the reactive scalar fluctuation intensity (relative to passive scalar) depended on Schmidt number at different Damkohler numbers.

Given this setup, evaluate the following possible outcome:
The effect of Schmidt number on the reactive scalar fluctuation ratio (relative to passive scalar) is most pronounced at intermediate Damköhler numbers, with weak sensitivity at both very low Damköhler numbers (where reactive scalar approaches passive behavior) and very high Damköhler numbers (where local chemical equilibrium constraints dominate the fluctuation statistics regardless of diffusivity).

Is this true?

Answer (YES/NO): NO